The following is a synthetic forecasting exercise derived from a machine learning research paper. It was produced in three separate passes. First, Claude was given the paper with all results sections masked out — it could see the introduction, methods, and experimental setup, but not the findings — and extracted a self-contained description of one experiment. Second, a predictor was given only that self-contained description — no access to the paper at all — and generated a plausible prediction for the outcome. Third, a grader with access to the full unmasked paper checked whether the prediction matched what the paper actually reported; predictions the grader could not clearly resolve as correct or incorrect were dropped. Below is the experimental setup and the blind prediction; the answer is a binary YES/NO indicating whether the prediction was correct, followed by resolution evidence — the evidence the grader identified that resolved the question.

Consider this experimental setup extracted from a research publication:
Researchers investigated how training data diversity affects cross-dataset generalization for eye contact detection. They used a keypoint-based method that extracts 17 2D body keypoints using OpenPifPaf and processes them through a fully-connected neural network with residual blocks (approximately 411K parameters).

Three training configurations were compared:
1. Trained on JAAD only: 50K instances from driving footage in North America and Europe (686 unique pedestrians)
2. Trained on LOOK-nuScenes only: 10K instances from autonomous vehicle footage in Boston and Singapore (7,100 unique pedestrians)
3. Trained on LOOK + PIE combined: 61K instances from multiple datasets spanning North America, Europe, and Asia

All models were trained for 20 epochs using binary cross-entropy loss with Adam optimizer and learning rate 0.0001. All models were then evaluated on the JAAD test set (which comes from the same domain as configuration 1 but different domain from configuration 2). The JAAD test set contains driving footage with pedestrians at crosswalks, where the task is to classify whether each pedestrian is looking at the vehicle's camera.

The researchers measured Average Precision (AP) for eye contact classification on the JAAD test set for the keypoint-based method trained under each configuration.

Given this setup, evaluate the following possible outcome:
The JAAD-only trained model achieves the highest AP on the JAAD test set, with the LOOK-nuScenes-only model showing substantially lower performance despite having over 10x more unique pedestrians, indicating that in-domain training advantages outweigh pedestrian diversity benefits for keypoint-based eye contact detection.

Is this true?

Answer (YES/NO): NO